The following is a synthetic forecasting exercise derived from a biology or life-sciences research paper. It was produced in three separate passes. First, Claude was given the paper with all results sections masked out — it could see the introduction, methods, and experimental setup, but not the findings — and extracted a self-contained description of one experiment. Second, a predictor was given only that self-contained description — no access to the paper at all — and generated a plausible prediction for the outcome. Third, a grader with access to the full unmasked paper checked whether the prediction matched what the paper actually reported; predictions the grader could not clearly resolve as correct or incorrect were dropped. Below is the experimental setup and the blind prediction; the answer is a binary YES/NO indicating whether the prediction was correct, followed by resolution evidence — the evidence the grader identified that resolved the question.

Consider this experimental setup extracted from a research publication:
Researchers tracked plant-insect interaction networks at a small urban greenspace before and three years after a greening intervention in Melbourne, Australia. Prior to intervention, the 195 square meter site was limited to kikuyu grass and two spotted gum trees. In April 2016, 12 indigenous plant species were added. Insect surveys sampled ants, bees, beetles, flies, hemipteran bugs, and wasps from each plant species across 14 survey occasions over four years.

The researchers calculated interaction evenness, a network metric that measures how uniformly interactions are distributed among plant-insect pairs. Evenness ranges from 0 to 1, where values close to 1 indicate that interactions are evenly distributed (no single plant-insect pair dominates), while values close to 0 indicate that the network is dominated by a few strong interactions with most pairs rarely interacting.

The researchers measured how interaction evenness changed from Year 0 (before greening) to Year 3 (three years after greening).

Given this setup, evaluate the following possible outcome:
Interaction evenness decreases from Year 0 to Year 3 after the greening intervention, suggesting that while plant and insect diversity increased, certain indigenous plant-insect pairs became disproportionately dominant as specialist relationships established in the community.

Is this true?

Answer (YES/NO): NO